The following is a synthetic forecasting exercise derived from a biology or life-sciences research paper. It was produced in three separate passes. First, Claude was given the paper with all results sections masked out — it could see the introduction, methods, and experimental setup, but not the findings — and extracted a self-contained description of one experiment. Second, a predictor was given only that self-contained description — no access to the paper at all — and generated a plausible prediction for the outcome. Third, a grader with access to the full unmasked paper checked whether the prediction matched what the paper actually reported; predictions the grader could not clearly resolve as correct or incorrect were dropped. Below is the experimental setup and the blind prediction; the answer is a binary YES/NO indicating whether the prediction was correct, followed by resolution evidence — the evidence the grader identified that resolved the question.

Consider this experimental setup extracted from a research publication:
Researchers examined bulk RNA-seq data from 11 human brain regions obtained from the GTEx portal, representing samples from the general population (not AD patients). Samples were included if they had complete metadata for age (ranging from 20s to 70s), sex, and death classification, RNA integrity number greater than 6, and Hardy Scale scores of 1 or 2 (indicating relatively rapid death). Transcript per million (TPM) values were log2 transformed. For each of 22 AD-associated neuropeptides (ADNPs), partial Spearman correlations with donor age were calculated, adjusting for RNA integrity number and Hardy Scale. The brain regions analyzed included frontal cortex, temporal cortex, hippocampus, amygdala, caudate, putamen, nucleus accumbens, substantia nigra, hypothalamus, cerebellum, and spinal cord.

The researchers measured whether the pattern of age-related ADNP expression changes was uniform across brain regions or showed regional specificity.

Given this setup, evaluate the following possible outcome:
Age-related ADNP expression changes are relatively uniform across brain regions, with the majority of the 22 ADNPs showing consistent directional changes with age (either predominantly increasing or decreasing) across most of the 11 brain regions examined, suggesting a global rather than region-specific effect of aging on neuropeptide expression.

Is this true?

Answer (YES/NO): NO